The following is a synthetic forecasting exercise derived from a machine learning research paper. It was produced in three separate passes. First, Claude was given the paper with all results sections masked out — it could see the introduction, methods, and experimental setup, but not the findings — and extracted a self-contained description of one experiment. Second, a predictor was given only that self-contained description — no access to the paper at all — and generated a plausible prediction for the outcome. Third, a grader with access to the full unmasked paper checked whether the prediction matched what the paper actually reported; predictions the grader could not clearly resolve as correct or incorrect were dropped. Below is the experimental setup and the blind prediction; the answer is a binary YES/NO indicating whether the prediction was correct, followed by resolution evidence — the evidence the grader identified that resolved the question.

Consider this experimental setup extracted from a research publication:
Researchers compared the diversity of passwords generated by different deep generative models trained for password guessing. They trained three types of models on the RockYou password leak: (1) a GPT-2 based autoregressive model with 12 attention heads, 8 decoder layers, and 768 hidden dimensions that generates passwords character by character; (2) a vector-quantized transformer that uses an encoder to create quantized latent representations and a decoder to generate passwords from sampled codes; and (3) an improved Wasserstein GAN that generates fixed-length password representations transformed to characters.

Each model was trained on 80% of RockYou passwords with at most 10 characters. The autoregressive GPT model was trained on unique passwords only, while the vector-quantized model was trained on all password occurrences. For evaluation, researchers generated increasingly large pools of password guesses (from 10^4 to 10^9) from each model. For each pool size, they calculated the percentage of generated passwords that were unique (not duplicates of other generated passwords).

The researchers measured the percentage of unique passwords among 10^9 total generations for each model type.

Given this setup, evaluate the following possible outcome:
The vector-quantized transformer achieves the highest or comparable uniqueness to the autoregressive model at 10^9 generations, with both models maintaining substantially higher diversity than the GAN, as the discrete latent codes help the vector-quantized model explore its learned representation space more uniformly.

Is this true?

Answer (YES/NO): NO